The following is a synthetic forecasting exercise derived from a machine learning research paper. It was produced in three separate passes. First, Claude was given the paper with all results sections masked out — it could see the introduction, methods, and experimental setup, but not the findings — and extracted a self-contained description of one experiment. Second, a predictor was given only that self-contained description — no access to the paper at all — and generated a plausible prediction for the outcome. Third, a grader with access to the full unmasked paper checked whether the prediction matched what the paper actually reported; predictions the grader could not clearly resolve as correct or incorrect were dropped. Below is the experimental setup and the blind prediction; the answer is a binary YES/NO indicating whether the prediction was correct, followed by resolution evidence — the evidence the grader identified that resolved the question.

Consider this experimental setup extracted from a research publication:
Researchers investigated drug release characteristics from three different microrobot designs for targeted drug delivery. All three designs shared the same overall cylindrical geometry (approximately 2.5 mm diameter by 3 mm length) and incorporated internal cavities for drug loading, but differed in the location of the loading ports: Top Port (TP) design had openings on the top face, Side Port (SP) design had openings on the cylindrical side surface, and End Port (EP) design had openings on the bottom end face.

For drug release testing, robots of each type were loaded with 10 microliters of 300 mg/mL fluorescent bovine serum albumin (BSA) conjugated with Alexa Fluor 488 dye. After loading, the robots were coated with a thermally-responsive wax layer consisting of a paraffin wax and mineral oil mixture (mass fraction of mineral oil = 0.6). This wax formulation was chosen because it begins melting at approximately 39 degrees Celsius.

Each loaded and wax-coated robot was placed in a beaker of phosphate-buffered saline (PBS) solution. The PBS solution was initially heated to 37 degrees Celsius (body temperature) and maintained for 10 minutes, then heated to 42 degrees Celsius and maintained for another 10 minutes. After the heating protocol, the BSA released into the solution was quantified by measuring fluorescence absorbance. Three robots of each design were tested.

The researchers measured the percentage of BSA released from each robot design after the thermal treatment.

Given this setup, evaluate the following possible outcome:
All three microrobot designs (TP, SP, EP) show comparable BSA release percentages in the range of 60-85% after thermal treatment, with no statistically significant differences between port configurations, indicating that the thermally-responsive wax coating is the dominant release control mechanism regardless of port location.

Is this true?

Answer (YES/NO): NO